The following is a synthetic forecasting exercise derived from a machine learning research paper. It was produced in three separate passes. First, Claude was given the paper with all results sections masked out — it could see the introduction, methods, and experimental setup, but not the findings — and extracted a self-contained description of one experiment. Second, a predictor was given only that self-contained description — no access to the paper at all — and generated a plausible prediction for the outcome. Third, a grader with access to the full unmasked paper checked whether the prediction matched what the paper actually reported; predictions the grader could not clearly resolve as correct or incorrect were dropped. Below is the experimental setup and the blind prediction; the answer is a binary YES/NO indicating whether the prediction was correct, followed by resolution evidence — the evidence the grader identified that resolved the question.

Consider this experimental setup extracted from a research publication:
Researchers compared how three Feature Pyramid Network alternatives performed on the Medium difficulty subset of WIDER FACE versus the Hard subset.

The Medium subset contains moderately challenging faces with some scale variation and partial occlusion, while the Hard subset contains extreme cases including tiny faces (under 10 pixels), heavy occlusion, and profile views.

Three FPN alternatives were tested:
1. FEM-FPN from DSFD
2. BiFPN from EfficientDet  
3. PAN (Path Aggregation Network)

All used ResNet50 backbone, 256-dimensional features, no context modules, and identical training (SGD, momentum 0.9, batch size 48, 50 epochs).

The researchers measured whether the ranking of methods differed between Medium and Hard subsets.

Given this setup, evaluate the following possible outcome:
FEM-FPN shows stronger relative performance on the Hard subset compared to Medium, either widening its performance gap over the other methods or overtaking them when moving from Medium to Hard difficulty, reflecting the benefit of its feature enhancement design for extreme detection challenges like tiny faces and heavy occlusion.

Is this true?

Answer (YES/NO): NO